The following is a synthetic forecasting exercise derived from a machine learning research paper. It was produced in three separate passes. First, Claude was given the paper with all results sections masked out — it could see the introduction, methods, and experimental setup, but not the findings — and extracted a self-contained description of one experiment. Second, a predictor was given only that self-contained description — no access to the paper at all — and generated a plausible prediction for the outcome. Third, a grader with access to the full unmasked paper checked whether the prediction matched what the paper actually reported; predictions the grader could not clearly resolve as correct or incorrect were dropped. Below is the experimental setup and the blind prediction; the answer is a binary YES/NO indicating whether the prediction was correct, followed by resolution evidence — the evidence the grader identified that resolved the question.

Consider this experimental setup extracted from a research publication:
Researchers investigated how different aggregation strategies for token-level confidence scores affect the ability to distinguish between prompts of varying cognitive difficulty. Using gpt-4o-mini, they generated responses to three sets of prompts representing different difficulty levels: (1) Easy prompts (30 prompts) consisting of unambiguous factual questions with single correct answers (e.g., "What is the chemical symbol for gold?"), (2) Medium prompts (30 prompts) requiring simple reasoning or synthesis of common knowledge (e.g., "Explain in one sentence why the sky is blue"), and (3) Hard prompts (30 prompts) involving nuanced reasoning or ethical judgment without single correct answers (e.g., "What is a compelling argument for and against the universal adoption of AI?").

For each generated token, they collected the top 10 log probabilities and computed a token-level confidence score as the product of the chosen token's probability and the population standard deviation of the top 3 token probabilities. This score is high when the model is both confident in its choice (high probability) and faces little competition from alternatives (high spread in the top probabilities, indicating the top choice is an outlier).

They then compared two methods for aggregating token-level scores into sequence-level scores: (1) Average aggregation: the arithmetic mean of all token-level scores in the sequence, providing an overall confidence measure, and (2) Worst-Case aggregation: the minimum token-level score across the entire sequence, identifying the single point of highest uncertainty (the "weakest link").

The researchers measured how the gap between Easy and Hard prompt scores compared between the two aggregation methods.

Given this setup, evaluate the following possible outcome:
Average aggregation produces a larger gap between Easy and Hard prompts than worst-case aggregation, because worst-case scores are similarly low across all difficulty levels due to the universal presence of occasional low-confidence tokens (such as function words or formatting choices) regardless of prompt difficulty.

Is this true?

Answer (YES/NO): NO